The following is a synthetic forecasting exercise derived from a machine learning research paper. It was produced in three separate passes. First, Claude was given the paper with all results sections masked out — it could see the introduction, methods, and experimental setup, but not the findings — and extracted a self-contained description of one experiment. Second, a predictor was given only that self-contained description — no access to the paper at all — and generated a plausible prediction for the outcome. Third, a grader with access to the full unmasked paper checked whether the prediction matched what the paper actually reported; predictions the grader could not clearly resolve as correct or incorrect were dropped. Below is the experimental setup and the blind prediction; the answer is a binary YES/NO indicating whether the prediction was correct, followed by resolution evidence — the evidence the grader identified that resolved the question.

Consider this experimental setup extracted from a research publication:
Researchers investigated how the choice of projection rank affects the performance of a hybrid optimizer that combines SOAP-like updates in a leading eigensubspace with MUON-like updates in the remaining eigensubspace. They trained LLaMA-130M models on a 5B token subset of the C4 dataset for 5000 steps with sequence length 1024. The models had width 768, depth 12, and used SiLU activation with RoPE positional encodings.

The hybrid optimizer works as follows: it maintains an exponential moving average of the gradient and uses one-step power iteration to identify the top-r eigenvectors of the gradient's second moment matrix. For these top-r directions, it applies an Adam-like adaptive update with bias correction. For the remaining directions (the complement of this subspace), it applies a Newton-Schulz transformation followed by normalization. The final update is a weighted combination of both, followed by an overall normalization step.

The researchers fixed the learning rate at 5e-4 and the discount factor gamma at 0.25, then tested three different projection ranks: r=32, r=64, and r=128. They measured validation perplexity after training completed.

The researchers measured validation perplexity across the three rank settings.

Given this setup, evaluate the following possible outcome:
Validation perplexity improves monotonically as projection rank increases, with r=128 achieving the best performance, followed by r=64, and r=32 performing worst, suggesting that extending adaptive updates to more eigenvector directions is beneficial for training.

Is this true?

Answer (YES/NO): NO